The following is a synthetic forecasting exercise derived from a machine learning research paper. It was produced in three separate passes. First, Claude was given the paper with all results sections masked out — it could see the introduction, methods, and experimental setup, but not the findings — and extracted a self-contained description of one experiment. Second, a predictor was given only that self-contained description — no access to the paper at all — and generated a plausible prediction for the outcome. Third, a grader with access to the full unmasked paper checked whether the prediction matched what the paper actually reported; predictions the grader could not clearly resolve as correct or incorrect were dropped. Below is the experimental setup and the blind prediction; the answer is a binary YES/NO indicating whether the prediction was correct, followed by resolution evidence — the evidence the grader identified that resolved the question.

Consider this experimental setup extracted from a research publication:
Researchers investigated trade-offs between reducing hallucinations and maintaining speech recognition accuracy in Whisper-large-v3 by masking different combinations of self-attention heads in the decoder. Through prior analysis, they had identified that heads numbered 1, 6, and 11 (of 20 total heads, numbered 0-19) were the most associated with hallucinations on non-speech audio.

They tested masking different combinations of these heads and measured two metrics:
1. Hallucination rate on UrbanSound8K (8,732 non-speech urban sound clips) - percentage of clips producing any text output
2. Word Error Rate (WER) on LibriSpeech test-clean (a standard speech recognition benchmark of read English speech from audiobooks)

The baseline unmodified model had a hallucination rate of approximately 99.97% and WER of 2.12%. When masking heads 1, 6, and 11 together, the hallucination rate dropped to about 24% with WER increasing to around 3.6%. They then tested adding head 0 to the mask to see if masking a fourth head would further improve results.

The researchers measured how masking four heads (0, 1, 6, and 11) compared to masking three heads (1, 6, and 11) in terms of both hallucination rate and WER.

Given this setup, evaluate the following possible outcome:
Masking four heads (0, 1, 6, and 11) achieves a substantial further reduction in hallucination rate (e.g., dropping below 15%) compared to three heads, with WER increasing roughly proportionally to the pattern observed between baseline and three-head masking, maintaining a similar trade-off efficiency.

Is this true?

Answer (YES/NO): NO